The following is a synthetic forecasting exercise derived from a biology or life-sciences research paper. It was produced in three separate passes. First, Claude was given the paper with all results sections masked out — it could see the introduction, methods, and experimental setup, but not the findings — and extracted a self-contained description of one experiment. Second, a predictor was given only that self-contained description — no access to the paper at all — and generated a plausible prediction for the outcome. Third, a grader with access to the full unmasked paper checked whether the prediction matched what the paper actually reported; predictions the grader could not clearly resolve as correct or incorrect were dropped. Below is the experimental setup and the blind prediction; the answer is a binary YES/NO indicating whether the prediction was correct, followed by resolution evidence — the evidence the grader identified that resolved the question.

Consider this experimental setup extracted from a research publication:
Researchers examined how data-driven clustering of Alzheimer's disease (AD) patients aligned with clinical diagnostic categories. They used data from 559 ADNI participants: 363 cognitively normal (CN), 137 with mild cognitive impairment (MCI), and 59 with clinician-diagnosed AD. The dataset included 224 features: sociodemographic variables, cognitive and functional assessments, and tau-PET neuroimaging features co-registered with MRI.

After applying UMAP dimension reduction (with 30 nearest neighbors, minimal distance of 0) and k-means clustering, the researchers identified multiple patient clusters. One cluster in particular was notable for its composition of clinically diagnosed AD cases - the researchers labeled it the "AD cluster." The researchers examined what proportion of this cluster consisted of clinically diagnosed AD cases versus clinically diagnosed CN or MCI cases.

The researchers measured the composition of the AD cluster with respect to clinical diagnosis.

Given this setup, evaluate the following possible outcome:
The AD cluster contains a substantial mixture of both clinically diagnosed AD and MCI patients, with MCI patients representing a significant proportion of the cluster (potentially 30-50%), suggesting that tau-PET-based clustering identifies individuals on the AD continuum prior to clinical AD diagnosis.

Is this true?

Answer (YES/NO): YES